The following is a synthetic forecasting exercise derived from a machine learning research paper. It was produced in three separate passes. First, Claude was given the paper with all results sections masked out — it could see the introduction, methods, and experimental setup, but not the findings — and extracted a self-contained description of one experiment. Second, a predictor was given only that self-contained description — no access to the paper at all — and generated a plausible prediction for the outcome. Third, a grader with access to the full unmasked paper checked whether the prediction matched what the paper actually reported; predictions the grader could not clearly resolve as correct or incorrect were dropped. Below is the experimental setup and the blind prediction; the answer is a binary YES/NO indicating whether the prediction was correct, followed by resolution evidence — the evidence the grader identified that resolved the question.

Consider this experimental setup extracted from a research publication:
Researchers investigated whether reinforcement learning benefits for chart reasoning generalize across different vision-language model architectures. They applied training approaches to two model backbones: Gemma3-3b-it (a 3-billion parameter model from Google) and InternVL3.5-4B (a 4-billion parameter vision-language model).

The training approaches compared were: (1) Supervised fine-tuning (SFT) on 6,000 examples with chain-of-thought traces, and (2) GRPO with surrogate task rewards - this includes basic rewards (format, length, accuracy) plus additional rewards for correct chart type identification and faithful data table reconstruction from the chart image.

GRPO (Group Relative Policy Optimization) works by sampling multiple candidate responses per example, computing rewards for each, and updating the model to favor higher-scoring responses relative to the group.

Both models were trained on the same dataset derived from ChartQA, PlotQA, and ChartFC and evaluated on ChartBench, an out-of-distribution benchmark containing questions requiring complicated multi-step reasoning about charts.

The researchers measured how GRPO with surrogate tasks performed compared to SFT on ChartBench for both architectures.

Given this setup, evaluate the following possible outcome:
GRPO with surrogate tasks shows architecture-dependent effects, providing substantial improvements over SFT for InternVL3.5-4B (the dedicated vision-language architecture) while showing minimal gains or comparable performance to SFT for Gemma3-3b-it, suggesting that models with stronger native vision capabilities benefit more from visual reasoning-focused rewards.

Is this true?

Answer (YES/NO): NO